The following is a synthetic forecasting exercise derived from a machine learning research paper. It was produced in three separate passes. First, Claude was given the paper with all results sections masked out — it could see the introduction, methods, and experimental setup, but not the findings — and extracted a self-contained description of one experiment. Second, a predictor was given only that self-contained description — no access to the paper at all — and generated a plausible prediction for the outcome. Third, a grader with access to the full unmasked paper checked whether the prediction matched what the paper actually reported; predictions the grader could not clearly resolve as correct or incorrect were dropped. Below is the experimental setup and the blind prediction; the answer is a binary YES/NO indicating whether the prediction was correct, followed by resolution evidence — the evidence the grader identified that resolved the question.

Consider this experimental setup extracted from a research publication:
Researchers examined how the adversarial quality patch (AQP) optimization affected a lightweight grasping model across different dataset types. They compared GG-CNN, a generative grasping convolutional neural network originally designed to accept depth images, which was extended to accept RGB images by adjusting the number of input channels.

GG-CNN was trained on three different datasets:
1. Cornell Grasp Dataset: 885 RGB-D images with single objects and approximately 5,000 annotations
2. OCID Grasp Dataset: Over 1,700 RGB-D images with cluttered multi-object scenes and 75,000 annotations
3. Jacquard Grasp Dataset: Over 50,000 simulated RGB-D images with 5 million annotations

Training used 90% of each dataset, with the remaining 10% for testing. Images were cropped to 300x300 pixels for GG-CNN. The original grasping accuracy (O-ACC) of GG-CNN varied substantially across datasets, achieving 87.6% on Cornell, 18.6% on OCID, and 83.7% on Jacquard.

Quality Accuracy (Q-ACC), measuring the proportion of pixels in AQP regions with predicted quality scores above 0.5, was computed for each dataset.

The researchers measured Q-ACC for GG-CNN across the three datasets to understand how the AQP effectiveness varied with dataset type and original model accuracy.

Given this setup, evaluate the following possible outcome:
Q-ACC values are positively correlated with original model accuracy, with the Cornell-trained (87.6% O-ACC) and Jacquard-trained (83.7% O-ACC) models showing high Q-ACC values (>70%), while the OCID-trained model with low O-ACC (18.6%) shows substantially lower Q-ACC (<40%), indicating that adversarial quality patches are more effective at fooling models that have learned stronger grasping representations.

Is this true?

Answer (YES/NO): NO